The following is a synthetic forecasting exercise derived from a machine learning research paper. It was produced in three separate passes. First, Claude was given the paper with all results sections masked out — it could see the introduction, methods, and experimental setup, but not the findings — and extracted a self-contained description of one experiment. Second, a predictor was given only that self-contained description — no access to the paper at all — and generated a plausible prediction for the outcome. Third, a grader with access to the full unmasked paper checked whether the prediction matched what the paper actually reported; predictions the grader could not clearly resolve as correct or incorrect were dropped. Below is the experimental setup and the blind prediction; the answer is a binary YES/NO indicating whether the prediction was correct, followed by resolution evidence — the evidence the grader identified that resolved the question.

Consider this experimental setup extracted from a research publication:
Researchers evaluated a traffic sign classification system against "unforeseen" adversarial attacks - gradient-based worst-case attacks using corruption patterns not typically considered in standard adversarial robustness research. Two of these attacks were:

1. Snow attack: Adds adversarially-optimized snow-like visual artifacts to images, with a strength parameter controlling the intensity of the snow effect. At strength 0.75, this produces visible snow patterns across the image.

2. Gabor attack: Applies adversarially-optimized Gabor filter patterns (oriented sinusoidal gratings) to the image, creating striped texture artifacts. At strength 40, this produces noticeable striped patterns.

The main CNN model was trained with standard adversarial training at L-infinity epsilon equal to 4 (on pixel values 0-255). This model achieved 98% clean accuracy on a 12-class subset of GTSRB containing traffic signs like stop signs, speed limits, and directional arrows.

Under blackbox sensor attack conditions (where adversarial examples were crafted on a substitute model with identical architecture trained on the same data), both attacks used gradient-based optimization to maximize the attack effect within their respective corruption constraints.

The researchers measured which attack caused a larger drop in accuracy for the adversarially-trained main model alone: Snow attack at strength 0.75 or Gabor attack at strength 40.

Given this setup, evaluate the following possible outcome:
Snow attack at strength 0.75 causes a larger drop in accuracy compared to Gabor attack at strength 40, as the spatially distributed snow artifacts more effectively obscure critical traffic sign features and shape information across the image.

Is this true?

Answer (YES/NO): YES